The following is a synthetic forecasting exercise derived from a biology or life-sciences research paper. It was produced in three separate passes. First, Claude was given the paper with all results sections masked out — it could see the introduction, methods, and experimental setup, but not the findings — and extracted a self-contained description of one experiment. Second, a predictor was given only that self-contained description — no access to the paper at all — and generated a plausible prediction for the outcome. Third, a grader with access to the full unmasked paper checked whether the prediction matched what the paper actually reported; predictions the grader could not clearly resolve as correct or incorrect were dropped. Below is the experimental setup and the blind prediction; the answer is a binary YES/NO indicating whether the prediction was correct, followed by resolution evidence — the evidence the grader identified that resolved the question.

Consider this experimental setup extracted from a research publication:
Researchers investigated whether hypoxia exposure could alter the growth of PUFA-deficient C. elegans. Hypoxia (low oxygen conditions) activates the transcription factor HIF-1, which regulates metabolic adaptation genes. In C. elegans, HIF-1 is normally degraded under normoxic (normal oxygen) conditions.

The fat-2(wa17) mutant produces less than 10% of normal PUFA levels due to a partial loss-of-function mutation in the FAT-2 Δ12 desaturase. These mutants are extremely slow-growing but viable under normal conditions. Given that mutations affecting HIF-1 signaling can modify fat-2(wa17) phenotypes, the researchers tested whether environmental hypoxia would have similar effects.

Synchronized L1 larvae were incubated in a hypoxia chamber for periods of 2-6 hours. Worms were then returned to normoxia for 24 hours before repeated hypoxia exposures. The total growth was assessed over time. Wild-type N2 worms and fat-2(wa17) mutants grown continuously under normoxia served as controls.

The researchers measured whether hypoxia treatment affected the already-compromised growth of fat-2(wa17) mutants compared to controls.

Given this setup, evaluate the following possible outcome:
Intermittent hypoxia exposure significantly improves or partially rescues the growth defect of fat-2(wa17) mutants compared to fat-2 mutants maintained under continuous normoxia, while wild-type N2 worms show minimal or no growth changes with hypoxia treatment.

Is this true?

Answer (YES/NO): NO